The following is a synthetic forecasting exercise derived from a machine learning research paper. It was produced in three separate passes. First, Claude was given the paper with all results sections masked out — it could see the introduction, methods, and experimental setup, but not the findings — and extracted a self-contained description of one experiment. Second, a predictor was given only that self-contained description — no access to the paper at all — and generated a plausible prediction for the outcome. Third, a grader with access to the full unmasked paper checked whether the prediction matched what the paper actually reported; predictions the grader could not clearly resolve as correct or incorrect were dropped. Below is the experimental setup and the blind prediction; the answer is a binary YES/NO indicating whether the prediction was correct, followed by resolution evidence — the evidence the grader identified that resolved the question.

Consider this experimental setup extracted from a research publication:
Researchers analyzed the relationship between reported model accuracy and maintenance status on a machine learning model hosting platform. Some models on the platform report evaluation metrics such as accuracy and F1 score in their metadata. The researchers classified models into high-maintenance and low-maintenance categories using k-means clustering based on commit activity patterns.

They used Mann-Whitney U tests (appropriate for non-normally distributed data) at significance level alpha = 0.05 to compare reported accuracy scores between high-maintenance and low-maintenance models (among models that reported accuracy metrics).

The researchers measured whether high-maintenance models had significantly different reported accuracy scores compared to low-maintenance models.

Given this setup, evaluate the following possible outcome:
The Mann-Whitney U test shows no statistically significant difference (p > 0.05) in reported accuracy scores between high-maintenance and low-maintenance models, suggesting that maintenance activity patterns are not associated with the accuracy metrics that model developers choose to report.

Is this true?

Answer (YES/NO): YES